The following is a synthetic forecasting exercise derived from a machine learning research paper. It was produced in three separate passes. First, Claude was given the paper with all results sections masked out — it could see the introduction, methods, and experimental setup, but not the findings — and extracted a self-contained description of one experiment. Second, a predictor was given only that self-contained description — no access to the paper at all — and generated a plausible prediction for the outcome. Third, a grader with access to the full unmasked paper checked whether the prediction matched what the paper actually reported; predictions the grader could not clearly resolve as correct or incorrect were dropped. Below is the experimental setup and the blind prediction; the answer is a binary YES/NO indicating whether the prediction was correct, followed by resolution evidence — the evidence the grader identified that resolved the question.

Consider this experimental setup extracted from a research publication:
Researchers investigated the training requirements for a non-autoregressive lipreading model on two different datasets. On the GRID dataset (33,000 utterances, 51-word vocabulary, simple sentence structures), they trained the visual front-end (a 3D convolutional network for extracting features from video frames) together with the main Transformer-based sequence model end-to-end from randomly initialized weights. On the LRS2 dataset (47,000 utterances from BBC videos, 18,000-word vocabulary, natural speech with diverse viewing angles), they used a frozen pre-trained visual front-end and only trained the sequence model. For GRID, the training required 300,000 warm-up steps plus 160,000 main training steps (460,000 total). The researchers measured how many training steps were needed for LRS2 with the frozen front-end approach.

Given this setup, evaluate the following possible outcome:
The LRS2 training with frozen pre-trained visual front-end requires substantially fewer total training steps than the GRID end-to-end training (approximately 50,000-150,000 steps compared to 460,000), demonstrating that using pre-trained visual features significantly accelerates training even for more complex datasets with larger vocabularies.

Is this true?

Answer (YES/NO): NO